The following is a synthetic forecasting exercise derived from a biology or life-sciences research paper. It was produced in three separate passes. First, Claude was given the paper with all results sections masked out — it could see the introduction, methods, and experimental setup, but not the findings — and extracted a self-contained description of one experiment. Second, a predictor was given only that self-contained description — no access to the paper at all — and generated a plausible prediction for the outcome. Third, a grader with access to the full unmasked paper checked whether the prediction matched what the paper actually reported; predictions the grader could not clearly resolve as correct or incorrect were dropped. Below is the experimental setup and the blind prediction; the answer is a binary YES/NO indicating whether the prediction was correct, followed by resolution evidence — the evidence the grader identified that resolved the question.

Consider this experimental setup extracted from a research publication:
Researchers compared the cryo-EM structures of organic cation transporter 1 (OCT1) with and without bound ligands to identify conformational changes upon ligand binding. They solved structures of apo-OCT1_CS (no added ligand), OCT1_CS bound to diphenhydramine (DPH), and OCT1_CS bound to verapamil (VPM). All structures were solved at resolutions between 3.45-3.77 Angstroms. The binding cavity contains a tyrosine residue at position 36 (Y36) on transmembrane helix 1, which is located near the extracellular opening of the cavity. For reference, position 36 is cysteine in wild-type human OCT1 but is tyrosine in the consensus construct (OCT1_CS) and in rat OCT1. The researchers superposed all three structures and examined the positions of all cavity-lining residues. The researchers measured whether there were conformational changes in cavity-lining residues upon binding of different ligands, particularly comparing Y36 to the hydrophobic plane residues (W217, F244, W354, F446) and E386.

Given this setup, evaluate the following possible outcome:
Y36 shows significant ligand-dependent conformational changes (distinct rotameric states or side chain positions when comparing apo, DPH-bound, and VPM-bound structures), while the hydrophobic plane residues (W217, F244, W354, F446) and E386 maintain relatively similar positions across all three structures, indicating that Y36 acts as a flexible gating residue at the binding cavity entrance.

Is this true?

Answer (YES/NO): YES